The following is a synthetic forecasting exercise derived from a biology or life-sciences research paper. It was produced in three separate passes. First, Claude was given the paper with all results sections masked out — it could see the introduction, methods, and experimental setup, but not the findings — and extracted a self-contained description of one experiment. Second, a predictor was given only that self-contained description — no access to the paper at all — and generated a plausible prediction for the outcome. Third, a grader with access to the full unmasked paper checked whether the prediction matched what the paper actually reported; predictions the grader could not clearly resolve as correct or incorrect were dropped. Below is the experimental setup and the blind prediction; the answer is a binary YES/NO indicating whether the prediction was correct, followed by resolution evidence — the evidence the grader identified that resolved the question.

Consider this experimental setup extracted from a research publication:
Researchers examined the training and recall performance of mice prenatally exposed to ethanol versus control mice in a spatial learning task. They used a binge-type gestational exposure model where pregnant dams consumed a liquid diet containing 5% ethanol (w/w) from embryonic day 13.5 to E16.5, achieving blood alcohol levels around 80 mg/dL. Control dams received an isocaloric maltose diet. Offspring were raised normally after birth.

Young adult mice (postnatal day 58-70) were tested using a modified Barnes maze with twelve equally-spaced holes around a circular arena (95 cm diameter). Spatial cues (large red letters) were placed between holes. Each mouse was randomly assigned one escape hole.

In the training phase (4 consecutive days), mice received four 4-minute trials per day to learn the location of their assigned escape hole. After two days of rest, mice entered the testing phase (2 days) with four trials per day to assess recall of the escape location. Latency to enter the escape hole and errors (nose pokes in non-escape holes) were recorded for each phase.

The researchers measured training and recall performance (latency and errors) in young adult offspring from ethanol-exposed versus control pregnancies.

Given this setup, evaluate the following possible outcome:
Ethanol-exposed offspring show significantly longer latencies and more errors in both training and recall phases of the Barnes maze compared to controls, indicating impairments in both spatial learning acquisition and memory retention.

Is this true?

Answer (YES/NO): NO